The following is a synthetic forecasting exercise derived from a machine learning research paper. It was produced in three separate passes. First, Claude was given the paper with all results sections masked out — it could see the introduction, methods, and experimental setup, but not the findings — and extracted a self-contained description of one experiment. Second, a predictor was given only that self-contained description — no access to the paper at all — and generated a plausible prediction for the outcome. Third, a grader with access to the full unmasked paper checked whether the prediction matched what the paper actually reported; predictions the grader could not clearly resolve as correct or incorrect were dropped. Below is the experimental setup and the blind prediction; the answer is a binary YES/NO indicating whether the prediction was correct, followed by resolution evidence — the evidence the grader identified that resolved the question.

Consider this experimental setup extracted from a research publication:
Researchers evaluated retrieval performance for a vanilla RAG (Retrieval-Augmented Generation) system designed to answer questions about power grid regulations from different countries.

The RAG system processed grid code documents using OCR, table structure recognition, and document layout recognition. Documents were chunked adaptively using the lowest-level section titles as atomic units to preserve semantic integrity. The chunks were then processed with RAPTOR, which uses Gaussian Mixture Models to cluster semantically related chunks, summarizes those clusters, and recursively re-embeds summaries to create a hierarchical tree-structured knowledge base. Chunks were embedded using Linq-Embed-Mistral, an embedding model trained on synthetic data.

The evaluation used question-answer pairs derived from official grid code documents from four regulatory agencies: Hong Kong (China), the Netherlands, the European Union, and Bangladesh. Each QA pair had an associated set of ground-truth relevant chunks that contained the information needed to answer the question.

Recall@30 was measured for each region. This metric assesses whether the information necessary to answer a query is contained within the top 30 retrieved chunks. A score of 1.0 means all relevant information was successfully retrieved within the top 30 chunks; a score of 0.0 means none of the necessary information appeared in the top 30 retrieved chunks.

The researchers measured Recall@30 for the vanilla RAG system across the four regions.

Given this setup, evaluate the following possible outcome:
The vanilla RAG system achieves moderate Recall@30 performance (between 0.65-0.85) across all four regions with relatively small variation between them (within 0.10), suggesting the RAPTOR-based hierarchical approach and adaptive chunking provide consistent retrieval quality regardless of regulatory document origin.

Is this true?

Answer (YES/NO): NO